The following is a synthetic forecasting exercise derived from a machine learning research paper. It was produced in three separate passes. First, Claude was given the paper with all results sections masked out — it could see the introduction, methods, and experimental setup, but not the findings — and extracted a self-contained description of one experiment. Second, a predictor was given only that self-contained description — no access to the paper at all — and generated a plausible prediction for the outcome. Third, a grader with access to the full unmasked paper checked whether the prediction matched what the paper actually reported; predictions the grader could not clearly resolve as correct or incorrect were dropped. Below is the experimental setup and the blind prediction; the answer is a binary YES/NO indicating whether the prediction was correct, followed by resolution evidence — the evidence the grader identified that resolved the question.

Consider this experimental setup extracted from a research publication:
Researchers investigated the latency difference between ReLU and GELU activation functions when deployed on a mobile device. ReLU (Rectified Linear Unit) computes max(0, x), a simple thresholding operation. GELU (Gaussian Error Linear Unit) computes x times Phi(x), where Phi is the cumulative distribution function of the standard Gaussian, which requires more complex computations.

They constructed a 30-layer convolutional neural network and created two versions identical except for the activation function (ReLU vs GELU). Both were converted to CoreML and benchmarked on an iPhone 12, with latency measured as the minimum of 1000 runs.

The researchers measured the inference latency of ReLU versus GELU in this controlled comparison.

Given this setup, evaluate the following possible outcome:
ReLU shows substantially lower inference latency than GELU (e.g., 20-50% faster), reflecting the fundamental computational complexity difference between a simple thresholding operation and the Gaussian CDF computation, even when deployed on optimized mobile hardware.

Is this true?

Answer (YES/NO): NO